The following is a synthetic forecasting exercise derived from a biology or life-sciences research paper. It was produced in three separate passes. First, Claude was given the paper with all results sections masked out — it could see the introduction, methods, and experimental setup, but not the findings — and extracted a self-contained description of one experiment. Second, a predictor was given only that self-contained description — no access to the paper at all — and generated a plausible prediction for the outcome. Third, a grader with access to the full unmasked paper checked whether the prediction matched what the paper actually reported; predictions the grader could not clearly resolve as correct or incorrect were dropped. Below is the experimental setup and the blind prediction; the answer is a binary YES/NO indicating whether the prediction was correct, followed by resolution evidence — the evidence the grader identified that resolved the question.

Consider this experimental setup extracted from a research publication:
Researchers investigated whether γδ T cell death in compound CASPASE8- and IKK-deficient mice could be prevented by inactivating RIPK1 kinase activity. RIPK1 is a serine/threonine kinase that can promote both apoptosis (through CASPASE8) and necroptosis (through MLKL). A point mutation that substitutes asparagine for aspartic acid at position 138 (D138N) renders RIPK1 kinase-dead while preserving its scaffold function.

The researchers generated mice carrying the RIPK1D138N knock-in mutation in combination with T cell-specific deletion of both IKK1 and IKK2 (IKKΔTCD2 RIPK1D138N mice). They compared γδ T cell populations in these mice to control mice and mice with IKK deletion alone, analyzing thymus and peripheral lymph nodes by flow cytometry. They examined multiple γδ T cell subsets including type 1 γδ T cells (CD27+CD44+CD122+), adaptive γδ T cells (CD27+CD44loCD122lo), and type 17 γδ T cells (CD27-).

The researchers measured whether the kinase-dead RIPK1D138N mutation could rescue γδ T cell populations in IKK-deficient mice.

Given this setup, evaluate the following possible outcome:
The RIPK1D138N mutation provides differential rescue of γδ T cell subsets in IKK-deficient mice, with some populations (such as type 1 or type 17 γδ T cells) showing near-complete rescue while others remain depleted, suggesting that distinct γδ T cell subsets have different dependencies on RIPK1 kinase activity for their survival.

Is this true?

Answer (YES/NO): NO